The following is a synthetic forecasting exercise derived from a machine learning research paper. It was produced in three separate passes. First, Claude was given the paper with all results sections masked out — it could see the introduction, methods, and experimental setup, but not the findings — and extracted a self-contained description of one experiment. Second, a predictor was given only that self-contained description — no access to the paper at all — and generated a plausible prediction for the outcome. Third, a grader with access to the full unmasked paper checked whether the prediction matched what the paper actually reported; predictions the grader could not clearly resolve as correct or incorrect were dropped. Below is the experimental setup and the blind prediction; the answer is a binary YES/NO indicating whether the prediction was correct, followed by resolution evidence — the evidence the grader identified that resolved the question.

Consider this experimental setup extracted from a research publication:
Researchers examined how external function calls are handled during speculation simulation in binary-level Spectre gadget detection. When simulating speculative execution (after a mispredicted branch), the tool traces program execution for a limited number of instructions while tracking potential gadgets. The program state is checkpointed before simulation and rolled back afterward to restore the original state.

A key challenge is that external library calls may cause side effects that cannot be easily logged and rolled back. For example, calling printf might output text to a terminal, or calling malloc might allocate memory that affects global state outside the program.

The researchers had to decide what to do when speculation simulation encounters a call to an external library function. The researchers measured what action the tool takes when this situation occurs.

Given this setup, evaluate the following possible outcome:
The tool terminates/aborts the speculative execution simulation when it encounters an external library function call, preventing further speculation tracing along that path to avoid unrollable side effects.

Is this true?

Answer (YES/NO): YES